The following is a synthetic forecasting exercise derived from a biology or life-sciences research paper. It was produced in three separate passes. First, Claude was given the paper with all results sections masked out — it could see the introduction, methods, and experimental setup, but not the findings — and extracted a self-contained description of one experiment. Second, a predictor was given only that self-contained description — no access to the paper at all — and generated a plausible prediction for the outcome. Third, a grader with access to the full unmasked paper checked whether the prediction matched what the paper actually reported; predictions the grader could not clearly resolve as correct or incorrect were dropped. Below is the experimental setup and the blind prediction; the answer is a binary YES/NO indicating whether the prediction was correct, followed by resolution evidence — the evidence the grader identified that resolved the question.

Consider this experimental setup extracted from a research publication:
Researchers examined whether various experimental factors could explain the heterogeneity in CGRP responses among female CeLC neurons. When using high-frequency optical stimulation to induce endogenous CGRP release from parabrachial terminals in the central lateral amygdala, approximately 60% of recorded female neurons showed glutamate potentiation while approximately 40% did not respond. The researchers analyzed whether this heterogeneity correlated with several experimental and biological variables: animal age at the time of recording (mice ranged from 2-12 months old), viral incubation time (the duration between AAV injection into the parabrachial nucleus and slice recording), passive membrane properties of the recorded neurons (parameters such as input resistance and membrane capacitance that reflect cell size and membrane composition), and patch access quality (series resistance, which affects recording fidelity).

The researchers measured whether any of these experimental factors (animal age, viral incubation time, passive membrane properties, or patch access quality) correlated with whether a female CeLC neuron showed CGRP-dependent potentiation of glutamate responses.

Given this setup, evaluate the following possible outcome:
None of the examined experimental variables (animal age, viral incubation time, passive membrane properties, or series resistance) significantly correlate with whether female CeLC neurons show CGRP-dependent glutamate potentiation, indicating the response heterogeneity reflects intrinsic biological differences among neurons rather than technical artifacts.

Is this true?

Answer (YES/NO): YES